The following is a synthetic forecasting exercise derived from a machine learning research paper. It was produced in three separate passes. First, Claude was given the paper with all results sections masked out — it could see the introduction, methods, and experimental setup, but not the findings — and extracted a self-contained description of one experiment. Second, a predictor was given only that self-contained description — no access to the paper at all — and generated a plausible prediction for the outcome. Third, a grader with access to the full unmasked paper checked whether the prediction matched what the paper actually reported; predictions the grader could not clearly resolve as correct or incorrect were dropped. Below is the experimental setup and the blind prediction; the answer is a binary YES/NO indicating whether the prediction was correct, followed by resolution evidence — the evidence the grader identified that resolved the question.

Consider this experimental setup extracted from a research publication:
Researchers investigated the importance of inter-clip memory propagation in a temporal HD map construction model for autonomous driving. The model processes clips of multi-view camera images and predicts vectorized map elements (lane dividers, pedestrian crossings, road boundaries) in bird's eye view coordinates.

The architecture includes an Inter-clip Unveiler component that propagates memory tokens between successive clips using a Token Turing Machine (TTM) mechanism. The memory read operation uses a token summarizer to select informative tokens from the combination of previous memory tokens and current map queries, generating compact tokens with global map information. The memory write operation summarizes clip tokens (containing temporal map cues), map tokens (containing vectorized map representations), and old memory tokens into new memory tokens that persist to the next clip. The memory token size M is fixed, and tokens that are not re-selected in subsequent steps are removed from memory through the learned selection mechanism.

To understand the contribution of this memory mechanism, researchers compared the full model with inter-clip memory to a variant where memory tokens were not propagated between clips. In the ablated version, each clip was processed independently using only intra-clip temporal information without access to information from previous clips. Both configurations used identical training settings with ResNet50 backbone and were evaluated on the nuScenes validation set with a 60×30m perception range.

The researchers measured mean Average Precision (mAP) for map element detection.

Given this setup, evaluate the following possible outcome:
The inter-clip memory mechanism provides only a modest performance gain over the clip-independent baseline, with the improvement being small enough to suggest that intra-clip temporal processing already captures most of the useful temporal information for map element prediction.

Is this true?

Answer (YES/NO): YES